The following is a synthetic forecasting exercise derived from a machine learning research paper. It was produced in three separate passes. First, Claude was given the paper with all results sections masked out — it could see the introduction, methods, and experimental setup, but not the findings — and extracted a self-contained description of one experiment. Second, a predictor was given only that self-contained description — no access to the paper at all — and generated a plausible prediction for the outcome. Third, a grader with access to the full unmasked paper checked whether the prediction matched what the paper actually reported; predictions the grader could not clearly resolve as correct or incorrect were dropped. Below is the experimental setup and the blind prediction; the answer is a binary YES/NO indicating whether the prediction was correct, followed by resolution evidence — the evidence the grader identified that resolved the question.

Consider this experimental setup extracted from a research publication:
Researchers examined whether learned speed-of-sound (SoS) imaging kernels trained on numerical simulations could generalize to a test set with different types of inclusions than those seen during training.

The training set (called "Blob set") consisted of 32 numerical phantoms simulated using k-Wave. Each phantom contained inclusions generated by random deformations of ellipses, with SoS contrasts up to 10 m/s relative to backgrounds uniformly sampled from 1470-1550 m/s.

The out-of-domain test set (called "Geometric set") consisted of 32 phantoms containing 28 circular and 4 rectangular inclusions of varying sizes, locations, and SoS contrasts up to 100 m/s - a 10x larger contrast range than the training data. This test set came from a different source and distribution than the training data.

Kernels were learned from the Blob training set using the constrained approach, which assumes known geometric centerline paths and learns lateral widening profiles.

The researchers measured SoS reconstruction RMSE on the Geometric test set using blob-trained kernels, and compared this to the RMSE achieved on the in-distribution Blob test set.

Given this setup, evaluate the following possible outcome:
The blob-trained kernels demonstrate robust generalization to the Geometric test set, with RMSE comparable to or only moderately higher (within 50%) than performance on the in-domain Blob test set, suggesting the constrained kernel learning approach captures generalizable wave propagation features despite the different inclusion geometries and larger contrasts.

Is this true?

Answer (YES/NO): NO